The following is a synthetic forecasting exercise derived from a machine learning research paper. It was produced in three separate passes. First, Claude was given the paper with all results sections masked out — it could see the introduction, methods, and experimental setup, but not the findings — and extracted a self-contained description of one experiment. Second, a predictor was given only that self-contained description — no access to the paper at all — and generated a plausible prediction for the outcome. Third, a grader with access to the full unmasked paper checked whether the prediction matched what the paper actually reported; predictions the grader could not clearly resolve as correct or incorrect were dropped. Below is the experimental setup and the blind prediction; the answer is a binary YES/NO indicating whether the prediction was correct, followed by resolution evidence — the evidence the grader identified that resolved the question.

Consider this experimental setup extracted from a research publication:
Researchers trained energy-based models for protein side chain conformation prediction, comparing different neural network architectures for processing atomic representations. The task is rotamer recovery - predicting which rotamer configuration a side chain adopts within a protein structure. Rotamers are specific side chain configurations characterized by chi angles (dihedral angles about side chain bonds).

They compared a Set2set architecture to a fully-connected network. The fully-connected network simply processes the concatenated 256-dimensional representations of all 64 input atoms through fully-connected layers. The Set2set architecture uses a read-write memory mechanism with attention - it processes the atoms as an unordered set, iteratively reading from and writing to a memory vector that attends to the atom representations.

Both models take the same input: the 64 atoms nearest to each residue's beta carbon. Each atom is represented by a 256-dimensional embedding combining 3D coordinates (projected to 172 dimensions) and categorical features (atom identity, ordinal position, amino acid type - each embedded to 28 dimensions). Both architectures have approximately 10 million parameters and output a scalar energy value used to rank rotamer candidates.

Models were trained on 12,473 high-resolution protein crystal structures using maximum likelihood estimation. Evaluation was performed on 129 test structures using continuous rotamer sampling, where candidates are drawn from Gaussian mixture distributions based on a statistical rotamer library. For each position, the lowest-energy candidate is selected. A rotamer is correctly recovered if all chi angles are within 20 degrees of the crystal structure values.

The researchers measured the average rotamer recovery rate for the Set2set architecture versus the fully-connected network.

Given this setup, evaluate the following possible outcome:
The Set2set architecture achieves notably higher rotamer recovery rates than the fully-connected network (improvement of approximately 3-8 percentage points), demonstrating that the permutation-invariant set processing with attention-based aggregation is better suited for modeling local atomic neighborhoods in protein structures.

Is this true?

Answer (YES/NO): YES